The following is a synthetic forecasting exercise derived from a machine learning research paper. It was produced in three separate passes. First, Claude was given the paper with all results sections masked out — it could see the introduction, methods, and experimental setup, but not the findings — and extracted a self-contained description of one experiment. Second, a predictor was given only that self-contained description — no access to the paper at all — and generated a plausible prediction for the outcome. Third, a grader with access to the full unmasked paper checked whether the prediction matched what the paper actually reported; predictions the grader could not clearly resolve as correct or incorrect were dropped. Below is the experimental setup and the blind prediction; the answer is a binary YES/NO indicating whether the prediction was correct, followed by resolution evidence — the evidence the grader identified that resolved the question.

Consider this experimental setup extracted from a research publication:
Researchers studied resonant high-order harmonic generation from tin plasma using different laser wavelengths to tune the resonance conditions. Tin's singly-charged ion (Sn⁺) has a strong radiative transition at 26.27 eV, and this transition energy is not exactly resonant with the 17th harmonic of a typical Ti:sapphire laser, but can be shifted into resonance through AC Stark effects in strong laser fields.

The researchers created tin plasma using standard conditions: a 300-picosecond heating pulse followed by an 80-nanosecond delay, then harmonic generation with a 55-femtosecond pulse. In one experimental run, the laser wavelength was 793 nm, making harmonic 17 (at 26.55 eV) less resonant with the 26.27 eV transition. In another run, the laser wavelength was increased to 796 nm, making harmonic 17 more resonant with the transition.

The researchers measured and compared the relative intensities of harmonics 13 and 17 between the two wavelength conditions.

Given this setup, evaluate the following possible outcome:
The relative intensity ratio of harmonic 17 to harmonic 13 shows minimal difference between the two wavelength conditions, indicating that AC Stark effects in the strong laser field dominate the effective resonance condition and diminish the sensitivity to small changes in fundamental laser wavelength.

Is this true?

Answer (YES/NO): NO